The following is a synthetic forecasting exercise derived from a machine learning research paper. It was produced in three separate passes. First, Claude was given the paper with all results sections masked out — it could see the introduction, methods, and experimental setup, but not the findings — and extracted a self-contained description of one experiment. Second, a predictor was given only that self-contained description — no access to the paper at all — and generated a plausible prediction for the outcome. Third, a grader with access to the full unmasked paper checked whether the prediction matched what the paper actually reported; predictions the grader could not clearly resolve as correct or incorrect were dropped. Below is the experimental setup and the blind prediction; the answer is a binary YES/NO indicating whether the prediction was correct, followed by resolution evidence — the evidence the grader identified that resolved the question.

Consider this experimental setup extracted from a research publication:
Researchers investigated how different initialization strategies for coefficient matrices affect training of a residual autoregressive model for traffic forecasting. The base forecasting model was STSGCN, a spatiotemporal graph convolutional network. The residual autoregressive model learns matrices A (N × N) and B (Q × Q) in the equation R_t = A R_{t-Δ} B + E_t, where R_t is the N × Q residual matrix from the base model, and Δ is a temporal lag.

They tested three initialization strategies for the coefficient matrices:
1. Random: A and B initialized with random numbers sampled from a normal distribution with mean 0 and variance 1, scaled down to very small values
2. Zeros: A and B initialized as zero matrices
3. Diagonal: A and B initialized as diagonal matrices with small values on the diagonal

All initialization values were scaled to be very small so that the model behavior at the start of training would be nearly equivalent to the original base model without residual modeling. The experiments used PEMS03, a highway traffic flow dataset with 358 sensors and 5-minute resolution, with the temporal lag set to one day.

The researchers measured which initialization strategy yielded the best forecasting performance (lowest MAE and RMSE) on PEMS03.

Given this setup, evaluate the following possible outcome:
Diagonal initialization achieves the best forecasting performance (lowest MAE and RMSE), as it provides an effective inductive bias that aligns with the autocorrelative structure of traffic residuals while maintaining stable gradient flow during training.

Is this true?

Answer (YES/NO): YES